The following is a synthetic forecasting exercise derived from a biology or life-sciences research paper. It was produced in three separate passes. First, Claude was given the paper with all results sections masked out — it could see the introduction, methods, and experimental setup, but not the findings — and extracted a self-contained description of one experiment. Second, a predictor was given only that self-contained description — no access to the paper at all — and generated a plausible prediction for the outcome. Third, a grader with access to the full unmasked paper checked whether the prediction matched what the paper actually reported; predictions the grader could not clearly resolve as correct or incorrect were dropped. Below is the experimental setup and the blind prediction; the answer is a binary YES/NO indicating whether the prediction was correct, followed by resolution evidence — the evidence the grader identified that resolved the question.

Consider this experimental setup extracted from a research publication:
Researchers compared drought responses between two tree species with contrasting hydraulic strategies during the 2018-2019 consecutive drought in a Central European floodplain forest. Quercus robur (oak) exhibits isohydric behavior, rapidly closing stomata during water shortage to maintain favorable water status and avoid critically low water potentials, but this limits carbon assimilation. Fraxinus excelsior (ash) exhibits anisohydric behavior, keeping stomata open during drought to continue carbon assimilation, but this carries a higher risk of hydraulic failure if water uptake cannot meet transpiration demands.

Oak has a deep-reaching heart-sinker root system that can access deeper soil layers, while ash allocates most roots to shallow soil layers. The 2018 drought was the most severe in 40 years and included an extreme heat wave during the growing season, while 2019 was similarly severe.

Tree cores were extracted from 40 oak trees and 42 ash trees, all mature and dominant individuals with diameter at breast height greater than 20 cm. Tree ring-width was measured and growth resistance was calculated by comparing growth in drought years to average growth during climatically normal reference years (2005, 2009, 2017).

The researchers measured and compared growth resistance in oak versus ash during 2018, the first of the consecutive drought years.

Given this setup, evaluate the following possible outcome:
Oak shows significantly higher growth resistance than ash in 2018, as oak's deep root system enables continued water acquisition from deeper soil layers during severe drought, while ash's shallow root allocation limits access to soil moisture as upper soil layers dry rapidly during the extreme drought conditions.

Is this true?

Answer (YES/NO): YES